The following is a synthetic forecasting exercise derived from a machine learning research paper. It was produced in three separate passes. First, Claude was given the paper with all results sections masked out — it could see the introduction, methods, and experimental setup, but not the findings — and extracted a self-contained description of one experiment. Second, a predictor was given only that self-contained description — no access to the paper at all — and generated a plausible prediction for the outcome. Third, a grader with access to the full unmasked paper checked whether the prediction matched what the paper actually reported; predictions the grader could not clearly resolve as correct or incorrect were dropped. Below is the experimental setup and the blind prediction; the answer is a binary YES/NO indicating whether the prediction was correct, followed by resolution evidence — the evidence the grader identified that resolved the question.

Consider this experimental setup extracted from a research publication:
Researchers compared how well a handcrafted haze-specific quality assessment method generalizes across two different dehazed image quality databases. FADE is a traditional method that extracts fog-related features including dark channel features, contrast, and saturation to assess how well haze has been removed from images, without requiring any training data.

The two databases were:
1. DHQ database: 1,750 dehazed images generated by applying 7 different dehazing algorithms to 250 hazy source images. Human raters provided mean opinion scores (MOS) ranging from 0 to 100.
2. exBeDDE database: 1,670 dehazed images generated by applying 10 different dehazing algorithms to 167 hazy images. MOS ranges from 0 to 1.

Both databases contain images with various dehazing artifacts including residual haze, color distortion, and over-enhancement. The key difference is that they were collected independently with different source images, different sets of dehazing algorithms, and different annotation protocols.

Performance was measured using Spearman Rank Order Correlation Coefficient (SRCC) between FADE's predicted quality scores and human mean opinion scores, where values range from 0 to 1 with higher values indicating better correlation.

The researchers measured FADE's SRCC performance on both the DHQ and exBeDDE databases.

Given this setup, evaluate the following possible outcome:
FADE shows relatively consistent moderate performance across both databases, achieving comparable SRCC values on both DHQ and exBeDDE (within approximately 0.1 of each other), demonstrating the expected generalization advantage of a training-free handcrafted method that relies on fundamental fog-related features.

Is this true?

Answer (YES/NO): NO